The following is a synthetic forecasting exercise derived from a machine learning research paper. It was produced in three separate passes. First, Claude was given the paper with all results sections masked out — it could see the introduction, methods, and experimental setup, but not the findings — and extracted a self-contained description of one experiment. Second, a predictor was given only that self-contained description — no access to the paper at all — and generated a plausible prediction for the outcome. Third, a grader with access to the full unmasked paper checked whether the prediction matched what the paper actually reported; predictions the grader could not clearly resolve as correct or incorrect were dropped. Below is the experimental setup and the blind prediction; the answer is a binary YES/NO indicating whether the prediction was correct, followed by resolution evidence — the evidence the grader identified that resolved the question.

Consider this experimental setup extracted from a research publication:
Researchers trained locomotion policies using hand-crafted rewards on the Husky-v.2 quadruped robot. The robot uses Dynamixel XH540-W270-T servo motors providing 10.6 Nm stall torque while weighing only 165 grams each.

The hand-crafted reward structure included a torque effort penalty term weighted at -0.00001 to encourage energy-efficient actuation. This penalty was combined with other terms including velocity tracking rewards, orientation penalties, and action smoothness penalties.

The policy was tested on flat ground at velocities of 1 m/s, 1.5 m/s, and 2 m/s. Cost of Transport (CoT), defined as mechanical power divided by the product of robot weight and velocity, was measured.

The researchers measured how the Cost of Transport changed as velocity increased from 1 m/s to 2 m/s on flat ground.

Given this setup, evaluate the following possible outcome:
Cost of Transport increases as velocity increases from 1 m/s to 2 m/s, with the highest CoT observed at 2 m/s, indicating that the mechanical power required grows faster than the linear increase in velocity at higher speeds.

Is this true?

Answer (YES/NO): NO